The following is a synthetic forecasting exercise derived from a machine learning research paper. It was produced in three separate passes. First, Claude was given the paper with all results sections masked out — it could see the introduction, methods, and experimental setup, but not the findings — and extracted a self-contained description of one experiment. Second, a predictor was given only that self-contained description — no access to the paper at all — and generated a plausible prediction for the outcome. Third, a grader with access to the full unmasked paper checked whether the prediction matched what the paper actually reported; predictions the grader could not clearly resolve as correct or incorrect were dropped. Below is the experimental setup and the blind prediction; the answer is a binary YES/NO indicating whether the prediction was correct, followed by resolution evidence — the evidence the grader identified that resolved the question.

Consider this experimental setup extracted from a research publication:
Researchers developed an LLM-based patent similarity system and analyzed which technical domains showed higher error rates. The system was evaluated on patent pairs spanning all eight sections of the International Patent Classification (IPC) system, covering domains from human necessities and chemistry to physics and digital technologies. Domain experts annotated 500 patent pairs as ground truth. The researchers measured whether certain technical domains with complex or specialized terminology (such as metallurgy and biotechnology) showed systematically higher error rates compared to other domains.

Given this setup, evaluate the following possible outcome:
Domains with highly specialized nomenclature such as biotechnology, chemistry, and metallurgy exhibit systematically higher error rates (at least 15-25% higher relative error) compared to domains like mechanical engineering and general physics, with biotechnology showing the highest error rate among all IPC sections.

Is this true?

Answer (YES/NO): NO